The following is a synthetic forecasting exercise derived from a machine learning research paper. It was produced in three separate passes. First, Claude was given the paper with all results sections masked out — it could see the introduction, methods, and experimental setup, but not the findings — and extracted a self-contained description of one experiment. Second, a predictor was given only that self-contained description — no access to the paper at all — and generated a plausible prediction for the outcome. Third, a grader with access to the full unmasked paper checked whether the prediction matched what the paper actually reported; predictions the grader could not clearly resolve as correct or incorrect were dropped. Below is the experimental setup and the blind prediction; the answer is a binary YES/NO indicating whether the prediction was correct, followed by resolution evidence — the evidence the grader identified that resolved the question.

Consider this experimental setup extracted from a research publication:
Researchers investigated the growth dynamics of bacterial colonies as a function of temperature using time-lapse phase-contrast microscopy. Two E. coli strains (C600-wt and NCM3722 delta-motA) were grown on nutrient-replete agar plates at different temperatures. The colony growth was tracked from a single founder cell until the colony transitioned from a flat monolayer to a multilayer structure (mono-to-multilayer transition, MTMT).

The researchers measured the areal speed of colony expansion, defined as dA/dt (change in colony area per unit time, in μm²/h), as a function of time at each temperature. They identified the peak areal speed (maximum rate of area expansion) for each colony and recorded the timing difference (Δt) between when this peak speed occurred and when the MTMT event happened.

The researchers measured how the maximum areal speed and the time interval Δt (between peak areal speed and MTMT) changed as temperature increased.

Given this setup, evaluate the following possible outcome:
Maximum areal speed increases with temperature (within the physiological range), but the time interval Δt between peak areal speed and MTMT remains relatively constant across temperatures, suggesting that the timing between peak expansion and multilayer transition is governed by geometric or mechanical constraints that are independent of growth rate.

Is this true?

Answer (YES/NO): NO